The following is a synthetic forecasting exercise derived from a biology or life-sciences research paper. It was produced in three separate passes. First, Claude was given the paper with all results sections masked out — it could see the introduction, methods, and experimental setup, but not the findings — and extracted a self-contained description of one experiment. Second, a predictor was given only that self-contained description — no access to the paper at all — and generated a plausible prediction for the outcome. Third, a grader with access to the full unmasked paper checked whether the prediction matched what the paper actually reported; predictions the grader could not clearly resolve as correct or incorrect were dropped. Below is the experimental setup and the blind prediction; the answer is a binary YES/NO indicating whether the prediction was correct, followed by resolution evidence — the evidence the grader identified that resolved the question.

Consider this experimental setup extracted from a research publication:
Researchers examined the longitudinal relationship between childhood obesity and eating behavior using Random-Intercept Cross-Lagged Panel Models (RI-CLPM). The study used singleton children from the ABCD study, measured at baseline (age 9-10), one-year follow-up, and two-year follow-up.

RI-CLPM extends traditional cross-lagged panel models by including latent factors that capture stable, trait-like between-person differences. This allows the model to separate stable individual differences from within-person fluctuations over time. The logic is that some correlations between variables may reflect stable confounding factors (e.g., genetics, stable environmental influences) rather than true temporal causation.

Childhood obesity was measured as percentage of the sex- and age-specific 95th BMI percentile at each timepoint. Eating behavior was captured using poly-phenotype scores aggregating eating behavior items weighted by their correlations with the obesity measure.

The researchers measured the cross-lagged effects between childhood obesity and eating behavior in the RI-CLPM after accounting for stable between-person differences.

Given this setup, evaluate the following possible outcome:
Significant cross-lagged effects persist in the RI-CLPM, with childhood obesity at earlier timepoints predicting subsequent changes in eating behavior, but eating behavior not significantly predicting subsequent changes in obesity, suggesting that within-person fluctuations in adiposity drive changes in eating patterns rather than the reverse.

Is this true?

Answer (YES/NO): YES